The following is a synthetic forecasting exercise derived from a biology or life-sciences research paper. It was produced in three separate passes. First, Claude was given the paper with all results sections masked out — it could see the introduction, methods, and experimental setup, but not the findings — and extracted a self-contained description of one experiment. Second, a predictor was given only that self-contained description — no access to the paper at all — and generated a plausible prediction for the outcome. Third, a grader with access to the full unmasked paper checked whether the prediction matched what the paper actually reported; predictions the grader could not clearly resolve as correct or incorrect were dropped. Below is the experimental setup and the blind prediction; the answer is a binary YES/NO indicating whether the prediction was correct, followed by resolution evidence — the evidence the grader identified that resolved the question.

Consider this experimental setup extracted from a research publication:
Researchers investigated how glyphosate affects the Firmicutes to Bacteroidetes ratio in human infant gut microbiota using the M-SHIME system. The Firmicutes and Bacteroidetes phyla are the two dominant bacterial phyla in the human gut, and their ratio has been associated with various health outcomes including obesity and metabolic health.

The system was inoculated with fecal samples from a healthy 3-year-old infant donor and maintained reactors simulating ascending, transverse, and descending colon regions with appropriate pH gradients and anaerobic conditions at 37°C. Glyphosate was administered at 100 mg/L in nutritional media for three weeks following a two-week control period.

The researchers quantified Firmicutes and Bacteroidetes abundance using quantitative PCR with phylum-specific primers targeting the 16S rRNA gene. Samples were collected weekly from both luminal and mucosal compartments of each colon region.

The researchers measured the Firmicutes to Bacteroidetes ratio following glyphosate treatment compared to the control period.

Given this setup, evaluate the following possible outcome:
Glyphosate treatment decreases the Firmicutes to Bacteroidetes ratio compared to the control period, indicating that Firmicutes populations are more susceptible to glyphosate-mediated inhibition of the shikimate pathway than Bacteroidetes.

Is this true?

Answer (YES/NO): YES